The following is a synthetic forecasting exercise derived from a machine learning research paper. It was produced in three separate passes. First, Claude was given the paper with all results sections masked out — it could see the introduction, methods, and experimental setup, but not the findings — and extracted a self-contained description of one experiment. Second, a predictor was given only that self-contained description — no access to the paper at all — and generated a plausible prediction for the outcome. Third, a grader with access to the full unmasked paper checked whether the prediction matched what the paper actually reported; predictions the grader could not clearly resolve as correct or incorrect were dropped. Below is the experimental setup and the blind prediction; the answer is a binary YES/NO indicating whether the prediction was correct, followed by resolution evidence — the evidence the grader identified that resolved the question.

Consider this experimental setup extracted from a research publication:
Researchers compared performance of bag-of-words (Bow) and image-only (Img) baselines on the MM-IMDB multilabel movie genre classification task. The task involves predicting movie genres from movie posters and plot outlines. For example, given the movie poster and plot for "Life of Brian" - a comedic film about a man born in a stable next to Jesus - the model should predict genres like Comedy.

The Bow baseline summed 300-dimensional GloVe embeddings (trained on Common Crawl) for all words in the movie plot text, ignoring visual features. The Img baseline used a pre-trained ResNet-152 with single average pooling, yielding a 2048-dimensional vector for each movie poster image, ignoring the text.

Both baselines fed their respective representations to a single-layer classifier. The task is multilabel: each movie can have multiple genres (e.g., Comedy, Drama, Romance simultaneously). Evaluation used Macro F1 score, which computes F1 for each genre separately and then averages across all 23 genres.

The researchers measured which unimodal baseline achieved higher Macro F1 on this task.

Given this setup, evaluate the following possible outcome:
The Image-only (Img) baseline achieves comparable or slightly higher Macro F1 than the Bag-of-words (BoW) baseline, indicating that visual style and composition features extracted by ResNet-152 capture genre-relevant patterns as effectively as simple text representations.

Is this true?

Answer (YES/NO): NO